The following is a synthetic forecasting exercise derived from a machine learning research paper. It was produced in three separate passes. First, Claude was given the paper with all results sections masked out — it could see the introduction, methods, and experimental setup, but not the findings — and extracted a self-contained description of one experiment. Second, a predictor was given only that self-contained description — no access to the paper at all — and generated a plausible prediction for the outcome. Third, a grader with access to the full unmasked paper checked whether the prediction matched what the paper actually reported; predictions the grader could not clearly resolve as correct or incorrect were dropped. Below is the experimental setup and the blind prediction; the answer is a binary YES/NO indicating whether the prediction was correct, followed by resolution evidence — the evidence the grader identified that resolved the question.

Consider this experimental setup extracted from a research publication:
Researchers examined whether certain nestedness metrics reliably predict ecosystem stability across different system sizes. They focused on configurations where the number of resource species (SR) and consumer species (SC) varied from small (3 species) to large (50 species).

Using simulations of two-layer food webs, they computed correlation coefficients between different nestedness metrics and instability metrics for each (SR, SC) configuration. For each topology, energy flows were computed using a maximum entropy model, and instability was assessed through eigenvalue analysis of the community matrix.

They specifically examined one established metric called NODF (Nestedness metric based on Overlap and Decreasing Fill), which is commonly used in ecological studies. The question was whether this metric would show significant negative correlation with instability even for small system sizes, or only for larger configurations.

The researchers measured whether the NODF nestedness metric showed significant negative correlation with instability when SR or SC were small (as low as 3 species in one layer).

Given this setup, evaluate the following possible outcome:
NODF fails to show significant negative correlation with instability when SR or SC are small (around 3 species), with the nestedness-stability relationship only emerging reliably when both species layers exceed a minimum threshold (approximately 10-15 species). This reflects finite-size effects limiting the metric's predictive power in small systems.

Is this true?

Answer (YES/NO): NO